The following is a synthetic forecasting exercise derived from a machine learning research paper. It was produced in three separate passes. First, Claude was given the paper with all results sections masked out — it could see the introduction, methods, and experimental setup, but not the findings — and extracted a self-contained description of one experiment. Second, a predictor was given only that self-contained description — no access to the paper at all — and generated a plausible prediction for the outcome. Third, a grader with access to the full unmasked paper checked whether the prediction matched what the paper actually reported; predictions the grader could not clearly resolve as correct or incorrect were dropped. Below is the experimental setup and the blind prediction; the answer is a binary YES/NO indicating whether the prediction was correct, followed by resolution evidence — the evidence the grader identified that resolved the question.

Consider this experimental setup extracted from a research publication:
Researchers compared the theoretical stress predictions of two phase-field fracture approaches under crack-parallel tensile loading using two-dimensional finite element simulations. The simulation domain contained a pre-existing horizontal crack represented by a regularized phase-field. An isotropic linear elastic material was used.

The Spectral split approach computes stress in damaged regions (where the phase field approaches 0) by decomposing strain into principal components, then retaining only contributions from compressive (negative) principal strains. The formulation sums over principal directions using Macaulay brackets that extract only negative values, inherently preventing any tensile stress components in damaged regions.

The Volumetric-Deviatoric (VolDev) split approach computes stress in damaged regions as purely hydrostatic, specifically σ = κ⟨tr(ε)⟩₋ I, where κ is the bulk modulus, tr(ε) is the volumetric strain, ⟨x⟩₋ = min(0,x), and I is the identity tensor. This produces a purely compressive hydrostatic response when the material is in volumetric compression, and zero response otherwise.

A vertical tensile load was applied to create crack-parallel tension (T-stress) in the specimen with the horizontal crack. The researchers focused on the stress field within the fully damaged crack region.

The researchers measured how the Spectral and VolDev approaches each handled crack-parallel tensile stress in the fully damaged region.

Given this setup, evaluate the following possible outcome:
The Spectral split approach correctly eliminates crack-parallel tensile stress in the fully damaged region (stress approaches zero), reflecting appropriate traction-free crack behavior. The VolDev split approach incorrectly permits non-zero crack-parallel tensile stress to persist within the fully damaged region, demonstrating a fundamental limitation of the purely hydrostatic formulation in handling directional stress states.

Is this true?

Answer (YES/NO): NO